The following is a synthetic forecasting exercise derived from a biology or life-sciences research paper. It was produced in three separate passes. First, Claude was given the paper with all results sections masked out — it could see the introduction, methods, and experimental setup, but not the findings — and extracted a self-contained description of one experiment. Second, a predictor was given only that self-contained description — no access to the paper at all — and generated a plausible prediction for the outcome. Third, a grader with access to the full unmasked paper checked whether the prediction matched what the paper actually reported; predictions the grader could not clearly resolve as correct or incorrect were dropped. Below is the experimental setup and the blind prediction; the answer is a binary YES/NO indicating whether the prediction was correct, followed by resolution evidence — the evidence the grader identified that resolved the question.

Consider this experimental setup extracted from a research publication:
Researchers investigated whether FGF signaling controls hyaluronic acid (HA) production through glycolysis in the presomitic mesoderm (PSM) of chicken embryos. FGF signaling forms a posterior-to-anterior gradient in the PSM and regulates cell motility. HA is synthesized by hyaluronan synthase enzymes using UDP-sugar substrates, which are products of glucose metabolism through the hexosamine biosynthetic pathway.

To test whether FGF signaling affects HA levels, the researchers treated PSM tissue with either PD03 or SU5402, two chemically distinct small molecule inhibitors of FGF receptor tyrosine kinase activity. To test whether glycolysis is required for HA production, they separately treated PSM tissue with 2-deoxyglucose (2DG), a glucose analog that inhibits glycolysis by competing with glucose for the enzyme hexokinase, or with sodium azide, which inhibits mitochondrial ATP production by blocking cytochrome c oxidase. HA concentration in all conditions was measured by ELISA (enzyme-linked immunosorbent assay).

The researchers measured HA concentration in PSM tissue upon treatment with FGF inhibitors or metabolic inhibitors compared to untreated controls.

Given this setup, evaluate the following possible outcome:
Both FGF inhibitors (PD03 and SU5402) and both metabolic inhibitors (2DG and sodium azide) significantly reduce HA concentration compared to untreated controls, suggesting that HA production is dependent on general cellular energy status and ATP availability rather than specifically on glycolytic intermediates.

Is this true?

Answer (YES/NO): NO